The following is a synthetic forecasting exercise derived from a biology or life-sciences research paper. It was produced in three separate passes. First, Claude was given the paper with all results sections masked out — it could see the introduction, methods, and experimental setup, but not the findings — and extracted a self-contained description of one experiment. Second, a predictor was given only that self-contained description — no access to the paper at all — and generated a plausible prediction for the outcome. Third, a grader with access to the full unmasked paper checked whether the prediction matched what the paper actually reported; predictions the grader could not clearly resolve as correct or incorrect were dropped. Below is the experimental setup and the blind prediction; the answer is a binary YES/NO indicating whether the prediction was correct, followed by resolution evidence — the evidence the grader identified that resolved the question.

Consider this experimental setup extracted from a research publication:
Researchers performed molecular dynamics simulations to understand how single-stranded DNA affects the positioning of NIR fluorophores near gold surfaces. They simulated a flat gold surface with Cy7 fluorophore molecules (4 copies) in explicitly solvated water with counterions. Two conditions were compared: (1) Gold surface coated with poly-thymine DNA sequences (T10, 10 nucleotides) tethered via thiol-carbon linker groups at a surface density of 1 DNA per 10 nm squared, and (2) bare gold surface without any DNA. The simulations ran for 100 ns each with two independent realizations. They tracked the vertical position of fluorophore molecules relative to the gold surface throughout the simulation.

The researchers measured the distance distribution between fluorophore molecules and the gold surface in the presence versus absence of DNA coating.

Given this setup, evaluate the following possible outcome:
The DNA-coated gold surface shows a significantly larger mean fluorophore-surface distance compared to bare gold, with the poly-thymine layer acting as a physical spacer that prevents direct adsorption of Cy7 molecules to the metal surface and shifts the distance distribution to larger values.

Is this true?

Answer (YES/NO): NO